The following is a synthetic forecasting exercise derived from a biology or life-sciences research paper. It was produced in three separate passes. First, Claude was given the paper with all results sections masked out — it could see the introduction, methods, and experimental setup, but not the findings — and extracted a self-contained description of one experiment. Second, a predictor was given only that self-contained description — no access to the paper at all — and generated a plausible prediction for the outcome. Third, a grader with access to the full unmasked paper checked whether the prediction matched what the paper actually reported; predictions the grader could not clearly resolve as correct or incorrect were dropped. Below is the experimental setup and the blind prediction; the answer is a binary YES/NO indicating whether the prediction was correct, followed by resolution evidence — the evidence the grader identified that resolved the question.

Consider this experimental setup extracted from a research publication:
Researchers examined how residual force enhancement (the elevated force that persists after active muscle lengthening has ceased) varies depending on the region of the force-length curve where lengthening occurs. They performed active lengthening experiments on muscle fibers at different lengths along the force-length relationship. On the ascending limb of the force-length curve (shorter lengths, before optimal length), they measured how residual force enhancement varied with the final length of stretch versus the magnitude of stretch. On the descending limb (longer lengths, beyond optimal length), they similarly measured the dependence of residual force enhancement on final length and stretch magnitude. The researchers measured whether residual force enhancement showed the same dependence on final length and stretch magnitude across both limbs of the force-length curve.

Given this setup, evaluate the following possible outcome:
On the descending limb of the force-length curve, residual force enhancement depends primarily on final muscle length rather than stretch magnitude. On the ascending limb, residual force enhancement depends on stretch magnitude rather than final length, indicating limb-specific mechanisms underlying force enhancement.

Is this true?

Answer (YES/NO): NO